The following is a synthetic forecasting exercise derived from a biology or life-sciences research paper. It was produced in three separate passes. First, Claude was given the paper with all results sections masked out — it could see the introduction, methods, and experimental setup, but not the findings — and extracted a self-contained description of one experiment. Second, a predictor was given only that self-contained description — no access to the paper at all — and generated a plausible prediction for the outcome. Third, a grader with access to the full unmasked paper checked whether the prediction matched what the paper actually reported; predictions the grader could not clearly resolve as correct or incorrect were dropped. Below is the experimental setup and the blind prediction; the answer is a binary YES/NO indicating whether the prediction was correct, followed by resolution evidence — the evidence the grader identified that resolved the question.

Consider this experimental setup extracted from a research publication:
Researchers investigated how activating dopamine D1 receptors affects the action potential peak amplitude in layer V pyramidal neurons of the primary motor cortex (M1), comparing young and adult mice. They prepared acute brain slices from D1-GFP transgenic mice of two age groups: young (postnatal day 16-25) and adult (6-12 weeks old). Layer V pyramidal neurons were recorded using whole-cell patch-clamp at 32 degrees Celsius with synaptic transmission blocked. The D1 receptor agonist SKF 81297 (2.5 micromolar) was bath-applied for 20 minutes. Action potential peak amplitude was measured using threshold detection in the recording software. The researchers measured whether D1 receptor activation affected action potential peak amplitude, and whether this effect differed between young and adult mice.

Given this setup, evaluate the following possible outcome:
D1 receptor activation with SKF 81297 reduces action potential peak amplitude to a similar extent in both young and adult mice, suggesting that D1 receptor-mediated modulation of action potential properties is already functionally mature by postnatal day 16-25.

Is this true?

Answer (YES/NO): NO